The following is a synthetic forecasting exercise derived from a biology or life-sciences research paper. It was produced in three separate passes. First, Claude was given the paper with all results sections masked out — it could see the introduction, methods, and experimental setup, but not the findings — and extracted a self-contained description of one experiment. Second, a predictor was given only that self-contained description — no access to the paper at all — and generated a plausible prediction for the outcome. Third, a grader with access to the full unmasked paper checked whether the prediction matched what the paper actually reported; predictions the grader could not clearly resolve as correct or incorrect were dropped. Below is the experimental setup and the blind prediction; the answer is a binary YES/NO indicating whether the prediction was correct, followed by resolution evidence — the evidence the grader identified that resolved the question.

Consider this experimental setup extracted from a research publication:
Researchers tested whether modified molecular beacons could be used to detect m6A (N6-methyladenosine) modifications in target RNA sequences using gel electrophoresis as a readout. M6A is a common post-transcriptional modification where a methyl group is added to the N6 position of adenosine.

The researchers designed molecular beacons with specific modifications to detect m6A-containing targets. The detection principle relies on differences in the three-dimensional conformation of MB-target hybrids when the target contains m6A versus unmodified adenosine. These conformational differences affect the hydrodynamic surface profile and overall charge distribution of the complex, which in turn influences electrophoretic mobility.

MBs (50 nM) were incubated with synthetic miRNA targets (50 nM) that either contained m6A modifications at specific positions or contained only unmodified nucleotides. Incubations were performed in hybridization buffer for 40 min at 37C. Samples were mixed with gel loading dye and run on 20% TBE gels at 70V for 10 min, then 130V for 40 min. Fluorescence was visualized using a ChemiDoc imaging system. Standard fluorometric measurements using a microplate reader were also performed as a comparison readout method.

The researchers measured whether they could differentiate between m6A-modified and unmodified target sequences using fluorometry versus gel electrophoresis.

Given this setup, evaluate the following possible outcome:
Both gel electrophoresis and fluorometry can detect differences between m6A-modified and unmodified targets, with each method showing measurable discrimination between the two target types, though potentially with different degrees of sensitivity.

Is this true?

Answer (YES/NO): NO